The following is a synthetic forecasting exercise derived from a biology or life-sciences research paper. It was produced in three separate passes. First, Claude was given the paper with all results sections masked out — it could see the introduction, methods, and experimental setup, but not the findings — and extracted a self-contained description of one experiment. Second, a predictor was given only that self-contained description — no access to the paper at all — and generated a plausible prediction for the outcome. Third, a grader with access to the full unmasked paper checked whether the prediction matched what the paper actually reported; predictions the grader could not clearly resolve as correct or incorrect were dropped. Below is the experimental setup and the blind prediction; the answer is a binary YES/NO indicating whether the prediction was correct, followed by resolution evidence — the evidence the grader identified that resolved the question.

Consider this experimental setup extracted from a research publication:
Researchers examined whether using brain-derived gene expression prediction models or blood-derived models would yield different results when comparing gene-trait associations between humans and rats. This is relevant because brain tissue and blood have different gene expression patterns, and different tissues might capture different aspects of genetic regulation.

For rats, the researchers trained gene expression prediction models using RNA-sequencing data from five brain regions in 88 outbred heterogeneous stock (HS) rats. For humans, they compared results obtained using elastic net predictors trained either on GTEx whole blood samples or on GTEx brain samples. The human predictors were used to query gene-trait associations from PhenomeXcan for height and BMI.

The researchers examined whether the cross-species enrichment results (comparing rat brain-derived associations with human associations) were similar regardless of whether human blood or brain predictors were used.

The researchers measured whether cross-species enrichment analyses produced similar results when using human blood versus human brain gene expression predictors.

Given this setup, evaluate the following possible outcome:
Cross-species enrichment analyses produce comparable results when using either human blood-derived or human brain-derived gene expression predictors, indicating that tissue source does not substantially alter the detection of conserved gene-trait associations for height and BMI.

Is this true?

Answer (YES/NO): YES